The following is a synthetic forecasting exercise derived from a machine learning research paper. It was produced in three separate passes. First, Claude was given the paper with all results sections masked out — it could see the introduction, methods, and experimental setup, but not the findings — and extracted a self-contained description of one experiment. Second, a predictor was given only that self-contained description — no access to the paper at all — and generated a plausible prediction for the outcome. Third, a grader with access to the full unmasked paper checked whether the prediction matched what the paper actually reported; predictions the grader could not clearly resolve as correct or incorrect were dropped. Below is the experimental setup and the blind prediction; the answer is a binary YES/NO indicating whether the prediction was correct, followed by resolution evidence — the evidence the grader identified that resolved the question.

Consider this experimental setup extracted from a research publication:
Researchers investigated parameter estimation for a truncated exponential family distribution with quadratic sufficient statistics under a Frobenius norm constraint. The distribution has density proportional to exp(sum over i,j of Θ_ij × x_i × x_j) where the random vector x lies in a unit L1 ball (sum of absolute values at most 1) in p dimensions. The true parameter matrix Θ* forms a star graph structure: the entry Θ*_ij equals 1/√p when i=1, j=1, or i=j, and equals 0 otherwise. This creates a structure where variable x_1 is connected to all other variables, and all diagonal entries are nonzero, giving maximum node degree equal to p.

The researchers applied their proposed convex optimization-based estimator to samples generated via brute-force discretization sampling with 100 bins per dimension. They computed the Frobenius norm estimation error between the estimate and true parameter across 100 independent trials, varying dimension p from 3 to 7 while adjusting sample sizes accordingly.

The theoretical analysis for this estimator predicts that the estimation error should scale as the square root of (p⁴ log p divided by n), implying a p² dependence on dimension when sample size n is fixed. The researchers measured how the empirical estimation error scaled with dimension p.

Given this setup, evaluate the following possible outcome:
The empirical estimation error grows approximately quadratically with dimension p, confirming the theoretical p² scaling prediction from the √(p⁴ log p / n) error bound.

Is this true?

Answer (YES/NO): NO